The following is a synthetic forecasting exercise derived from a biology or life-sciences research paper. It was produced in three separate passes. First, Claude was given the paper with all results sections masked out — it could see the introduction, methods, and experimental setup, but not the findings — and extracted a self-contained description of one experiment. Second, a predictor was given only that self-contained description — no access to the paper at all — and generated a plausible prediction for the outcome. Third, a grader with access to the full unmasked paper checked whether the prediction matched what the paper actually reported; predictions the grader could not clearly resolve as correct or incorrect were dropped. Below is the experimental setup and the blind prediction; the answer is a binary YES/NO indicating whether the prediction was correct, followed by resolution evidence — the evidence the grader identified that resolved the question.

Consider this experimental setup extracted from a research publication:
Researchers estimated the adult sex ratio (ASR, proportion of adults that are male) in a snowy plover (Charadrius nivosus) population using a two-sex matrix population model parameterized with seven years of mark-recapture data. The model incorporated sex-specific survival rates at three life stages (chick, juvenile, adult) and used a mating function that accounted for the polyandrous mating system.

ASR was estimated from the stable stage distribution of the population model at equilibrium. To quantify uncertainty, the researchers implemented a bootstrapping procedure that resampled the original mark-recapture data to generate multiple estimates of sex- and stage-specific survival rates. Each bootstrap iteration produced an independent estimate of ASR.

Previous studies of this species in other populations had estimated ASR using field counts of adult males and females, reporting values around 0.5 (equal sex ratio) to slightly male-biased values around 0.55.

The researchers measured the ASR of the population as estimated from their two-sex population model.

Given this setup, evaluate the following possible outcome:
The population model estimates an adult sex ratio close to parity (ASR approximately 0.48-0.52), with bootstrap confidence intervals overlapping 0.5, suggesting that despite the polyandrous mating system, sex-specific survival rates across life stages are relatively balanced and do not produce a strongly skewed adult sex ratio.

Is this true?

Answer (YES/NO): NO